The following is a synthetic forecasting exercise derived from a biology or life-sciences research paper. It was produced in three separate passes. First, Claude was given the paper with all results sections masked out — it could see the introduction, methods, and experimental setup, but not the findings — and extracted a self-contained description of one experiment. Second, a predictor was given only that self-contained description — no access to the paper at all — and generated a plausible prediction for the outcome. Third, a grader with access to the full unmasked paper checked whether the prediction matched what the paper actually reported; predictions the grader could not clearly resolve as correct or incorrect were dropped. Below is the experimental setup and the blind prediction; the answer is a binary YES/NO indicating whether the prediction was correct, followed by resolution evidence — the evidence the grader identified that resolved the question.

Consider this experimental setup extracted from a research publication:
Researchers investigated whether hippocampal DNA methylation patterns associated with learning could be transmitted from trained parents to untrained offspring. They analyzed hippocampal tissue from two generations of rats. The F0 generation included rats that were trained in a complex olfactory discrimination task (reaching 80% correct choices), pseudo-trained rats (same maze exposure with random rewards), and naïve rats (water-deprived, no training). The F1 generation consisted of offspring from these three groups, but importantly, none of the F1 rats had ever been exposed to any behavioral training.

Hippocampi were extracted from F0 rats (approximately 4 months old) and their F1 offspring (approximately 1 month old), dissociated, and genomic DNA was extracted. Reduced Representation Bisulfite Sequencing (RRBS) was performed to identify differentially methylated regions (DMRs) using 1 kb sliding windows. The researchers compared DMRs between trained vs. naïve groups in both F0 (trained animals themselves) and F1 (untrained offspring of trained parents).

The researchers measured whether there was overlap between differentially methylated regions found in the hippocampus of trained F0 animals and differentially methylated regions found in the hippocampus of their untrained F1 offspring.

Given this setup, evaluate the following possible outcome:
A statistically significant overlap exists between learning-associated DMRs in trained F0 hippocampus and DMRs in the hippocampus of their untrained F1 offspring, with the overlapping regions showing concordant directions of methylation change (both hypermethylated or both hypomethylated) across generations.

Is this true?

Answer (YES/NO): YES